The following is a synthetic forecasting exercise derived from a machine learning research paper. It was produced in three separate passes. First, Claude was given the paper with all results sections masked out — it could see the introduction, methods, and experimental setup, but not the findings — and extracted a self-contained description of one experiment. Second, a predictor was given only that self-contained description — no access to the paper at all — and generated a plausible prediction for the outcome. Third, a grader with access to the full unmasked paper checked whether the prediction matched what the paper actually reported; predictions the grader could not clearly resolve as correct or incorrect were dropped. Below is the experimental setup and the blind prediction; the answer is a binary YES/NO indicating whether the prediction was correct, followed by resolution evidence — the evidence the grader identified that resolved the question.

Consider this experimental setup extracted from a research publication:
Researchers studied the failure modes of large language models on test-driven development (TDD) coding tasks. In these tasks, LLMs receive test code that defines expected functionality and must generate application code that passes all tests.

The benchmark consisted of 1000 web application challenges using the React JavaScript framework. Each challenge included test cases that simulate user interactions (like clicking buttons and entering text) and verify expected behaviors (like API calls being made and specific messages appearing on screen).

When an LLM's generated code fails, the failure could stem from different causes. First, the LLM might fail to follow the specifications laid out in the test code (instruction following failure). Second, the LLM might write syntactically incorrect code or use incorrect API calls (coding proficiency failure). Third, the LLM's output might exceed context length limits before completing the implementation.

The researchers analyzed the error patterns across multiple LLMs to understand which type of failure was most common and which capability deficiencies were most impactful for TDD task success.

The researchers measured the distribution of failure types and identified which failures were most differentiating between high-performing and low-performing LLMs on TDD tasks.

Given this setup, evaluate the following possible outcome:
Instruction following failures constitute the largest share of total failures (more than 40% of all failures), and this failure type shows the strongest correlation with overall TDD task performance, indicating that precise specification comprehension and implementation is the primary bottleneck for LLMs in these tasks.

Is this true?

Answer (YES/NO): NO